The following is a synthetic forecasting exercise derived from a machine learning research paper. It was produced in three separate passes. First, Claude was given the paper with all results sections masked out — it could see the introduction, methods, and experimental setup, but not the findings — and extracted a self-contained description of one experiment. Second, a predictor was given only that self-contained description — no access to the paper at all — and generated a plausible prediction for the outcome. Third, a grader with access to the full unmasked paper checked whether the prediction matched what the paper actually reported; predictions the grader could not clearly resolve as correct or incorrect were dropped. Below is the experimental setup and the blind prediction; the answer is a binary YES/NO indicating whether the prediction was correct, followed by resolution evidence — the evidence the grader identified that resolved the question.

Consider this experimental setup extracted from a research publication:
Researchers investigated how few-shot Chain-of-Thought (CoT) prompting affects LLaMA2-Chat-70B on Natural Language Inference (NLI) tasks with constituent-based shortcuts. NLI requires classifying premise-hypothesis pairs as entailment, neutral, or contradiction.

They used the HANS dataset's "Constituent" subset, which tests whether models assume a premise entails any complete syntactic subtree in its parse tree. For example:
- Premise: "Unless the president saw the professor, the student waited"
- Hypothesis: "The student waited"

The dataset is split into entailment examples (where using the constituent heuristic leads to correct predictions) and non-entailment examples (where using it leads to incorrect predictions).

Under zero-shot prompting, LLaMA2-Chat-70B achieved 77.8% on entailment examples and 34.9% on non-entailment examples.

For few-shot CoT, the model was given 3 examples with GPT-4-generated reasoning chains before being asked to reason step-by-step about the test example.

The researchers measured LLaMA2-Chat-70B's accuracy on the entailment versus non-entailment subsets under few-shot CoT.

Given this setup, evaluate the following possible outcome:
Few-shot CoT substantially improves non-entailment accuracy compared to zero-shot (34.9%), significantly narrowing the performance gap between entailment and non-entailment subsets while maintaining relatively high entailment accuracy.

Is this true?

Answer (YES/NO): NO